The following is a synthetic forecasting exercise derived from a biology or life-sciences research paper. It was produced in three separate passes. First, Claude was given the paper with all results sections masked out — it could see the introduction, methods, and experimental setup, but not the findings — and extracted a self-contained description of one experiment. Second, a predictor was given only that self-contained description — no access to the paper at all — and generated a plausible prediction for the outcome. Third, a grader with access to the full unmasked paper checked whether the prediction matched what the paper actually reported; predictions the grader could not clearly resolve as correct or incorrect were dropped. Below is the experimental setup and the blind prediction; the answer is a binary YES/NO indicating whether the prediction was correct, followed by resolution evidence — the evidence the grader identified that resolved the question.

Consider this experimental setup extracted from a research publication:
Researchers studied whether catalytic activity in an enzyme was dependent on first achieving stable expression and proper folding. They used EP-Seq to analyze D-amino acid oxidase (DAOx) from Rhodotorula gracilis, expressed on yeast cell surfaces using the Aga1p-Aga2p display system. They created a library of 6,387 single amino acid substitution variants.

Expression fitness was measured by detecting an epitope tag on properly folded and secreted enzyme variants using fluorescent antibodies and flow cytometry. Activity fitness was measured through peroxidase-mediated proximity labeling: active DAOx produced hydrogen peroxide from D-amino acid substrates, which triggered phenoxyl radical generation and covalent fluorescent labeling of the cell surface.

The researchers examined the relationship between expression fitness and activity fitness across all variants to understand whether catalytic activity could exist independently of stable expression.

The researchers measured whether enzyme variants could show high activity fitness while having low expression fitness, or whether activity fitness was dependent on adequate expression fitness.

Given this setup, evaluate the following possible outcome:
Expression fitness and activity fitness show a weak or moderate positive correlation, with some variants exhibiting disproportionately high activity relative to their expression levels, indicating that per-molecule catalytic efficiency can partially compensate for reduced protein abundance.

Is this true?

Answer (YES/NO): NO